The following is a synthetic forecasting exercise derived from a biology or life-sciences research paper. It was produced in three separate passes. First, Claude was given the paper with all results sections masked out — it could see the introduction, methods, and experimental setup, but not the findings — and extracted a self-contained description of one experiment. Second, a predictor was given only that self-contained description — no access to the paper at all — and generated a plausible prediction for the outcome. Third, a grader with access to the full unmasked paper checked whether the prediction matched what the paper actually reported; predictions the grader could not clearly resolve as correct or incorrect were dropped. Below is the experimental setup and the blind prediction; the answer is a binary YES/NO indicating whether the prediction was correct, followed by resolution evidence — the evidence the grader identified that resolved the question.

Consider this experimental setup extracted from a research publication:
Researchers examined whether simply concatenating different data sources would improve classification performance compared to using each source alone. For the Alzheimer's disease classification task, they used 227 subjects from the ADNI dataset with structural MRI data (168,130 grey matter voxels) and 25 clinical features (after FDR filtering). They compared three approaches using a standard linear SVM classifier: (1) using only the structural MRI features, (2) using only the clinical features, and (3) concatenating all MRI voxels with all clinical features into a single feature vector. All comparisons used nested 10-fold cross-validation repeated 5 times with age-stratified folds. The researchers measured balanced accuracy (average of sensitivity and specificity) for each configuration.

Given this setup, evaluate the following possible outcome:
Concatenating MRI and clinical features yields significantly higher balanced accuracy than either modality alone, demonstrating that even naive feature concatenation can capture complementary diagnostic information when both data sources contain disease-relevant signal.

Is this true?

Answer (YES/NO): NO